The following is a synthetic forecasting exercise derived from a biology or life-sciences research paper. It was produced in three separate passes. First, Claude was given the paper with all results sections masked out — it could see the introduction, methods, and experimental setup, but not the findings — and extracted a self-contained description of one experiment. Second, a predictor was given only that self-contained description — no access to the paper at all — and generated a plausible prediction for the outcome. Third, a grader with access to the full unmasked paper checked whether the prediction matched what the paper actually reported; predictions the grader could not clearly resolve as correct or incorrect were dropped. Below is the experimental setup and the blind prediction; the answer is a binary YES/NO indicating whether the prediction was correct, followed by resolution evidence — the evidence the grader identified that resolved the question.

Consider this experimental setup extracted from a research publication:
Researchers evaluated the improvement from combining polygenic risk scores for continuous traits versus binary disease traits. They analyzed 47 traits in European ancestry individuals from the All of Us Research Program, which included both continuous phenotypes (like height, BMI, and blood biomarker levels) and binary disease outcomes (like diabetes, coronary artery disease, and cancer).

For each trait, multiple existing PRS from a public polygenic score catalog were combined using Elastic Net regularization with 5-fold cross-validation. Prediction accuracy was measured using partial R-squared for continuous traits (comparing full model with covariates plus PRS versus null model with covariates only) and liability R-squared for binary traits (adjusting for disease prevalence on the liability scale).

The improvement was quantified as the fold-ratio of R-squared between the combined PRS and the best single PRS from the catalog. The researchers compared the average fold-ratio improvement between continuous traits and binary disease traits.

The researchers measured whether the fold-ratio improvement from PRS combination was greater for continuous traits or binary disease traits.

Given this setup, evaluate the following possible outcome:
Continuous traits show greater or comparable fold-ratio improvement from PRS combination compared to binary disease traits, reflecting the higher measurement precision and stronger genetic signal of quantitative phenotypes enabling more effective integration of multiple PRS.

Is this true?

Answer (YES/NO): NO